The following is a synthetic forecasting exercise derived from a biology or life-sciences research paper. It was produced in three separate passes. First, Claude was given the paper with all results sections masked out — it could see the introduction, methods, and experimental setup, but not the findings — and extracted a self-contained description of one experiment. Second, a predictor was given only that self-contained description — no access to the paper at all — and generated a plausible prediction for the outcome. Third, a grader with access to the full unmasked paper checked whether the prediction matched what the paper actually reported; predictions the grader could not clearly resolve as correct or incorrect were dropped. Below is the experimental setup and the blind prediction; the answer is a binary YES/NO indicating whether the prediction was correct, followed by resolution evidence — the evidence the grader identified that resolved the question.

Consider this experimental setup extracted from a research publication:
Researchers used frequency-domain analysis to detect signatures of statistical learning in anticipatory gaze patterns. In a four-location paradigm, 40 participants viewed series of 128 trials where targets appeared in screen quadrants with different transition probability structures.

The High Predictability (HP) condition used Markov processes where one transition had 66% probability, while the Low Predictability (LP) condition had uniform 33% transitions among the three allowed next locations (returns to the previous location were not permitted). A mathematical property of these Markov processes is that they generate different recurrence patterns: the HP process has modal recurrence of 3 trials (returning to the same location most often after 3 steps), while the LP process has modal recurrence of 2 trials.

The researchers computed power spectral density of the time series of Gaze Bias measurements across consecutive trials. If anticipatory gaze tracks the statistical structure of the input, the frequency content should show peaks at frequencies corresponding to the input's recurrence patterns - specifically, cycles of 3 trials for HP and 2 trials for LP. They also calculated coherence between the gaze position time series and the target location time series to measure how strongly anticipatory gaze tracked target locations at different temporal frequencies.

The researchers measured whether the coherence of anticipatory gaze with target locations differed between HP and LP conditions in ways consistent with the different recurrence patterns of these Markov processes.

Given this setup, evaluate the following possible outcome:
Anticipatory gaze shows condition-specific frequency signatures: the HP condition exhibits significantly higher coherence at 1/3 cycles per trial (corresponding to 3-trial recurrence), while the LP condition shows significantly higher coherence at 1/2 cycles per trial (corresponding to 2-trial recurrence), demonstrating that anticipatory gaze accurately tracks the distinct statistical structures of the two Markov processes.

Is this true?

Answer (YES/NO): NO